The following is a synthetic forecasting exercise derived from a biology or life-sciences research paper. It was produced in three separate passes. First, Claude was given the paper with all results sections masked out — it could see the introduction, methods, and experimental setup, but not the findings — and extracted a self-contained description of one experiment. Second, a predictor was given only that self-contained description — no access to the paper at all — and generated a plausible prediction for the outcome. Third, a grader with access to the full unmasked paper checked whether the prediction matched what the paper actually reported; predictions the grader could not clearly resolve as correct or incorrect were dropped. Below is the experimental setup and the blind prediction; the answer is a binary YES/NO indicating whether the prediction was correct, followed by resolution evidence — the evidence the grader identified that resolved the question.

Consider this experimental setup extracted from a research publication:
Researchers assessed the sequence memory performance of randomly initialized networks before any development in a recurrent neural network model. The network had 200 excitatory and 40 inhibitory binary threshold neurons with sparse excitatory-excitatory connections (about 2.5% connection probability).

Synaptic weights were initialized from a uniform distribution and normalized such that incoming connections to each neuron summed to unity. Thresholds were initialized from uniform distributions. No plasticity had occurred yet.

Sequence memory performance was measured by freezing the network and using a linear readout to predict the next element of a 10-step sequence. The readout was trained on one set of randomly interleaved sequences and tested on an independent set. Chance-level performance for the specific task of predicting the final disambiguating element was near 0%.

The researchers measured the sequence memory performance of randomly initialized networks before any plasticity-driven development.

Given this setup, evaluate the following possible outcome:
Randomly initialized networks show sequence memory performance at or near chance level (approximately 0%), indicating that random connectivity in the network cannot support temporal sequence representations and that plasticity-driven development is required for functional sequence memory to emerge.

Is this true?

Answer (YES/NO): NO